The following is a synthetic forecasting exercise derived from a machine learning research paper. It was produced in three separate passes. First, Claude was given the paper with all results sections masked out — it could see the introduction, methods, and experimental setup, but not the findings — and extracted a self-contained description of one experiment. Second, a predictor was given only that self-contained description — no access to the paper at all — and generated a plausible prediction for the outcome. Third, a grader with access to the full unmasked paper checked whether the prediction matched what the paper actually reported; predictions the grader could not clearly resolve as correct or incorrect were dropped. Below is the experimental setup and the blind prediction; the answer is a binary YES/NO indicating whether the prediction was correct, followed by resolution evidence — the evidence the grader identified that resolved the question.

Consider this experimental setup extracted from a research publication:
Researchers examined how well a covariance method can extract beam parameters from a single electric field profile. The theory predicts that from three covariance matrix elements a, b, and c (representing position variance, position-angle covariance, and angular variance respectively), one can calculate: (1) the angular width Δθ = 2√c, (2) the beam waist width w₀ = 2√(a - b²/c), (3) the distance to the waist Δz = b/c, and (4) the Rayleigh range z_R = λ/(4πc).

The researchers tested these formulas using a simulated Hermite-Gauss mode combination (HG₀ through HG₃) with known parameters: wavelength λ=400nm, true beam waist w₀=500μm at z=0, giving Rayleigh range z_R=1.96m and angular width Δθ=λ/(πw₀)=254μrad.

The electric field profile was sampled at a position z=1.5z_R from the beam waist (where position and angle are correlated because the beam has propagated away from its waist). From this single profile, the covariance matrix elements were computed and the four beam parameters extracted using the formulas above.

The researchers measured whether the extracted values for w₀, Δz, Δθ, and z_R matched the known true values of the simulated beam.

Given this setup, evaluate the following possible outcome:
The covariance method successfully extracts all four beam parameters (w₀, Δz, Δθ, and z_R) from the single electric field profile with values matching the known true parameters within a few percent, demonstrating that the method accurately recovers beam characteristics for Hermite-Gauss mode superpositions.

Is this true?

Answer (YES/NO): YES